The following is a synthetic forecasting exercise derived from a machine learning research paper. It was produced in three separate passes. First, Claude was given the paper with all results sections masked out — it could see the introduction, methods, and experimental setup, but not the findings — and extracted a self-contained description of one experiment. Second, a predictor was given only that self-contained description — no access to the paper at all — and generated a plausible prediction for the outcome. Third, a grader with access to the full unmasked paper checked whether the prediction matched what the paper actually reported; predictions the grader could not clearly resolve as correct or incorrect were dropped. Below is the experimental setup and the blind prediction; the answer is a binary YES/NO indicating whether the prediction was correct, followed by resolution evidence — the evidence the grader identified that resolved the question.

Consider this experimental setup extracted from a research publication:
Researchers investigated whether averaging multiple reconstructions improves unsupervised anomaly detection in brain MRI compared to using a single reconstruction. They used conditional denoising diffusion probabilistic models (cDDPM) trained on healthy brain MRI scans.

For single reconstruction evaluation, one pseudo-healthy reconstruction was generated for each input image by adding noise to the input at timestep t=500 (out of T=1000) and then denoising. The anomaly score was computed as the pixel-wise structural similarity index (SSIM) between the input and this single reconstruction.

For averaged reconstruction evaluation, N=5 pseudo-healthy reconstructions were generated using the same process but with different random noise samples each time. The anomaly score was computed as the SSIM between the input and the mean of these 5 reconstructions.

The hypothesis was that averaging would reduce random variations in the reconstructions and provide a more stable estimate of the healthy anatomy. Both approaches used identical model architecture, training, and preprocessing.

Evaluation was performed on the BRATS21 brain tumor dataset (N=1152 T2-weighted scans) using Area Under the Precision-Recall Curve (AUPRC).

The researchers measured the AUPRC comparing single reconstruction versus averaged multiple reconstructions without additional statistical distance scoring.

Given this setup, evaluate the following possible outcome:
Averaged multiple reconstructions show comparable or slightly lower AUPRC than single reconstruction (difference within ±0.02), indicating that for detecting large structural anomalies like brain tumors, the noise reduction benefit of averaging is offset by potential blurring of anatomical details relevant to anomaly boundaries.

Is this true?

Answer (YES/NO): NO